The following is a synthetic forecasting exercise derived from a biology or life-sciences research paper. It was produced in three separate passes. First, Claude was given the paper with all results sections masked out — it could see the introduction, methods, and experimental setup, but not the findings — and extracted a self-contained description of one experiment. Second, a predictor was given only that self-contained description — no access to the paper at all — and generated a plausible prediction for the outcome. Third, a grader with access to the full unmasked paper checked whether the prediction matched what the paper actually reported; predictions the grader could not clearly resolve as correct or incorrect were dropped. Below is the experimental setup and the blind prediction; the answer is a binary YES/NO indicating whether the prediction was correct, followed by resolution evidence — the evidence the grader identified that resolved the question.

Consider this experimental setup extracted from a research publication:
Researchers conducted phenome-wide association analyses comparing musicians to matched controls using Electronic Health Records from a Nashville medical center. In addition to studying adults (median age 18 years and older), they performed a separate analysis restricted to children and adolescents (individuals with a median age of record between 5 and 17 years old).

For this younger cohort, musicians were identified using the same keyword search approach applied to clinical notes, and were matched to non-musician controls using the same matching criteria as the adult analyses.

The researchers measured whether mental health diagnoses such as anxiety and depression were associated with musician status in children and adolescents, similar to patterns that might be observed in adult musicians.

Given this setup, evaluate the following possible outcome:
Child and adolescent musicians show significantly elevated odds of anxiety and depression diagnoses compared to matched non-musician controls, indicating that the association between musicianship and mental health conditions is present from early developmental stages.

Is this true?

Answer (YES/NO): YES